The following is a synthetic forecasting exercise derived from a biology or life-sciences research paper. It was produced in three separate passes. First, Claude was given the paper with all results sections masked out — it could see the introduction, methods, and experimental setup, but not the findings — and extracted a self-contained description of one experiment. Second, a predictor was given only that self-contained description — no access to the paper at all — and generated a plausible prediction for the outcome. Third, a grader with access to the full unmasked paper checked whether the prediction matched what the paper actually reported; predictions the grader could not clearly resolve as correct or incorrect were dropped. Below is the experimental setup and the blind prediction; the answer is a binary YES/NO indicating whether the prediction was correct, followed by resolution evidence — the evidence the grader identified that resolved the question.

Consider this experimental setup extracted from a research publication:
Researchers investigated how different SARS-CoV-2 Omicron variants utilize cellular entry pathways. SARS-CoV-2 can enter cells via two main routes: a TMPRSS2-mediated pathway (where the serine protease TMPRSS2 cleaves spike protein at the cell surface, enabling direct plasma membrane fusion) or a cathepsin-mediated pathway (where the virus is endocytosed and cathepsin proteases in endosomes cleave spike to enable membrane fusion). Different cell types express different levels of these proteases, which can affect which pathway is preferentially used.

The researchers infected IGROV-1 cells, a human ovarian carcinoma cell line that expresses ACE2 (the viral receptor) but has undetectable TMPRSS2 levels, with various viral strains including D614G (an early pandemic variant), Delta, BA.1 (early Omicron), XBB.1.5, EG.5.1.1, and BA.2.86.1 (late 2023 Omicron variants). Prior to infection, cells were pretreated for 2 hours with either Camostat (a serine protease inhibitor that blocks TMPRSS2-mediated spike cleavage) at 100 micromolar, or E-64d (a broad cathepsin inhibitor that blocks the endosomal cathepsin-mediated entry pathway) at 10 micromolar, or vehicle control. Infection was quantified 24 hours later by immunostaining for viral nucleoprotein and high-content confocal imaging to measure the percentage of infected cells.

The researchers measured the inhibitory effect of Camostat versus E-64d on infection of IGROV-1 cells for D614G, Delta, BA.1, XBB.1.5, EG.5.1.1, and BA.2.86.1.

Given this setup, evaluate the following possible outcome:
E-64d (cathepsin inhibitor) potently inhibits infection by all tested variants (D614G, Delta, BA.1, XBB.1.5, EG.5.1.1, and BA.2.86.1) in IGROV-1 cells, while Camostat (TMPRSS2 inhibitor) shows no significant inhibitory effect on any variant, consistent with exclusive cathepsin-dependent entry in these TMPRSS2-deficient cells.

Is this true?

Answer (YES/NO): YES